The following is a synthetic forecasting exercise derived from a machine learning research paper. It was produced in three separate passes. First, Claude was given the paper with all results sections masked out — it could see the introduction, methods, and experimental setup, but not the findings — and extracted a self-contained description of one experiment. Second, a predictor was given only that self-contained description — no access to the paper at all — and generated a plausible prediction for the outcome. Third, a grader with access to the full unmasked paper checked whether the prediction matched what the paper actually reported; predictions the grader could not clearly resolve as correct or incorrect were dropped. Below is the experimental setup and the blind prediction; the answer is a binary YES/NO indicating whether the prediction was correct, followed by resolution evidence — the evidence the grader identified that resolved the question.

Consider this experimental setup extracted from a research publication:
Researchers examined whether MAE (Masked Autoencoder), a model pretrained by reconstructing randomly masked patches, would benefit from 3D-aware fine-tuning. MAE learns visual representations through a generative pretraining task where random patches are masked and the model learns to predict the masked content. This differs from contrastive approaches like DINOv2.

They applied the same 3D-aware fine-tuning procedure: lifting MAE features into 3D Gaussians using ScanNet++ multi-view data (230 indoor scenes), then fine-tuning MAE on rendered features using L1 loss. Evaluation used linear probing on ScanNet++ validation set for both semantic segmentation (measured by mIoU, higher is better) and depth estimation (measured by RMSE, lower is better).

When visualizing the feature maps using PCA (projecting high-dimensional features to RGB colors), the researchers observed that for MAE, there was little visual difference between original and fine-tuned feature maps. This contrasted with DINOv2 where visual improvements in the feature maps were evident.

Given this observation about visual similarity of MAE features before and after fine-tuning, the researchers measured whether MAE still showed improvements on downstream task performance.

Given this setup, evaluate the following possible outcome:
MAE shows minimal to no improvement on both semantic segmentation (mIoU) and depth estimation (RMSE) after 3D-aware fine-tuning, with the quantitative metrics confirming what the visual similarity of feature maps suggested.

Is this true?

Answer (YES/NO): NO